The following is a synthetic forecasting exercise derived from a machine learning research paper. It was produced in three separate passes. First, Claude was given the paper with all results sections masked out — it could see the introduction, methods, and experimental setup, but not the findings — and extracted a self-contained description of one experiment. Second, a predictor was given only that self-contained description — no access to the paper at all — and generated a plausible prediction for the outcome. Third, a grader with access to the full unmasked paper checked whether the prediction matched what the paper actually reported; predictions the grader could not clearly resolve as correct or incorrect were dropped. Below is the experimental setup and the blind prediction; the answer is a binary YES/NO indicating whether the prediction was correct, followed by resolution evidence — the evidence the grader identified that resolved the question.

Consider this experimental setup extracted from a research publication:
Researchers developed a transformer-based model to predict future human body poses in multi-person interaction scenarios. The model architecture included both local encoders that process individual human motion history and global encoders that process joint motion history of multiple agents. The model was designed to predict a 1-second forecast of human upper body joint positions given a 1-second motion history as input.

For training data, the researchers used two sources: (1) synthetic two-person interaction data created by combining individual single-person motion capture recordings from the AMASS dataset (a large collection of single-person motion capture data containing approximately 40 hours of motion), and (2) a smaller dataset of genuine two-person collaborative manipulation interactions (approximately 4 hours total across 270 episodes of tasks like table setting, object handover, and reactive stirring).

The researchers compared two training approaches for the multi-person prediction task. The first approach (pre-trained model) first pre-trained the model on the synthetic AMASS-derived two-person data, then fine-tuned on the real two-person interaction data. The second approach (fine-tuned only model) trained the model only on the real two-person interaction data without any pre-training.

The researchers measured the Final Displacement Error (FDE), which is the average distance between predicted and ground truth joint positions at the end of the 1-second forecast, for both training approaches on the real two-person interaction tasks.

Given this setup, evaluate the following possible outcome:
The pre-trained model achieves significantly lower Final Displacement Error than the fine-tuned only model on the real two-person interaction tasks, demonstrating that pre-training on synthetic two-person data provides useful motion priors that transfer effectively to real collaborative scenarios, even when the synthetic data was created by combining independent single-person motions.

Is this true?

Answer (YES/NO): YES